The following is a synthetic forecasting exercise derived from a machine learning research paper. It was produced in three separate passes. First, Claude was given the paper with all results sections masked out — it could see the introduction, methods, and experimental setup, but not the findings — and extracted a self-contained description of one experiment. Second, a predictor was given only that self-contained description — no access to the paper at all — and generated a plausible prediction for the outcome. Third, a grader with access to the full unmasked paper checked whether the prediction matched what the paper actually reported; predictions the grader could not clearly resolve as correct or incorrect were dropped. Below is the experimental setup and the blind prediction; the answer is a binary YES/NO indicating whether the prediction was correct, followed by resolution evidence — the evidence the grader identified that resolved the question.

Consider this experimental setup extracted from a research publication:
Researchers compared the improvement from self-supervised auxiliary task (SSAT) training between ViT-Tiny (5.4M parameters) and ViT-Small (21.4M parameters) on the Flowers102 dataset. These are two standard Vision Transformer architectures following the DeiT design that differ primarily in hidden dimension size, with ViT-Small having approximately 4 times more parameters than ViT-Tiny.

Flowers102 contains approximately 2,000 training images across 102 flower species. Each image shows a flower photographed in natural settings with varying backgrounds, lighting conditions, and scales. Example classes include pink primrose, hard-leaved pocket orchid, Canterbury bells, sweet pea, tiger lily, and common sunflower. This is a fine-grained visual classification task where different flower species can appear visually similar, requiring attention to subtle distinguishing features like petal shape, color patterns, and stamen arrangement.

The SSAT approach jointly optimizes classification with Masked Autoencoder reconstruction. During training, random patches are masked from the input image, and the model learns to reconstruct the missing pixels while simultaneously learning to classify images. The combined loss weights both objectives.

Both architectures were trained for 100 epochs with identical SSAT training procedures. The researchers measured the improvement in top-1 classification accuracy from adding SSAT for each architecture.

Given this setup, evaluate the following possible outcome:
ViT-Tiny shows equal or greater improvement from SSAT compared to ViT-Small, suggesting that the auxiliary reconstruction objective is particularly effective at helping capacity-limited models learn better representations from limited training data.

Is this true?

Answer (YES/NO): YES